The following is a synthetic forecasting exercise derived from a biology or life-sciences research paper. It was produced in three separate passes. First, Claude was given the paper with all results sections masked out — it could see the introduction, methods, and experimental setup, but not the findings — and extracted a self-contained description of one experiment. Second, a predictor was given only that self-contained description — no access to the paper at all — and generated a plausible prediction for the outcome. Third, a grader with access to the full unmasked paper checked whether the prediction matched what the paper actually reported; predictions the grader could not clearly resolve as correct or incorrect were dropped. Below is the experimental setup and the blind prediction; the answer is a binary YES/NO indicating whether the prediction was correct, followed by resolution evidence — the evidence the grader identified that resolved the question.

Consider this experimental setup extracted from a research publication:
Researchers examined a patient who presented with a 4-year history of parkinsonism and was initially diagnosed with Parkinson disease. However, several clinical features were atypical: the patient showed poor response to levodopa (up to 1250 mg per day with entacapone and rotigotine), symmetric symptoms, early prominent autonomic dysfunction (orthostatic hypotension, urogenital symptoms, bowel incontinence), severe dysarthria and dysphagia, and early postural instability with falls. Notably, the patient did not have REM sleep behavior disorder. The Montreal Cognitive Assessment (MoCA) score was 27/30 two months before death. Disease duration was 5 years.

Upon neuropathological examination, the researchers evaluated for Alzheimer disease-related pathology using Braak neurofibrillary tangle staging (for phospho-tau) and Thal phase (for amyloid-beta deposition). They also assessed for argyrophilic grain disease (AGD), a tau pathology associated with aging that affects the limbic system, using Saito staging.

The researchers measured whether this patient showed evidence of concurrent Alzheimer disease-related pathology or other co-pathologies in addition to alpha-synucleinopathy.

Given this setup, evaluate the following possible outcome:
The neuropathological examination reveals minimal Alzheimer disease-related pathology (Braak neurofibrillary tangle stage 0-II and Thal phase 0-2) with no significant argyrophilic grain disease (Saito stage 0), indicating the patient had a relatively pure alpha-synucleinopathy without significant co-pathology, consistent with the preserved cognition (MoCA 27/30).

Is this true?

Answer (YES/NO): NO